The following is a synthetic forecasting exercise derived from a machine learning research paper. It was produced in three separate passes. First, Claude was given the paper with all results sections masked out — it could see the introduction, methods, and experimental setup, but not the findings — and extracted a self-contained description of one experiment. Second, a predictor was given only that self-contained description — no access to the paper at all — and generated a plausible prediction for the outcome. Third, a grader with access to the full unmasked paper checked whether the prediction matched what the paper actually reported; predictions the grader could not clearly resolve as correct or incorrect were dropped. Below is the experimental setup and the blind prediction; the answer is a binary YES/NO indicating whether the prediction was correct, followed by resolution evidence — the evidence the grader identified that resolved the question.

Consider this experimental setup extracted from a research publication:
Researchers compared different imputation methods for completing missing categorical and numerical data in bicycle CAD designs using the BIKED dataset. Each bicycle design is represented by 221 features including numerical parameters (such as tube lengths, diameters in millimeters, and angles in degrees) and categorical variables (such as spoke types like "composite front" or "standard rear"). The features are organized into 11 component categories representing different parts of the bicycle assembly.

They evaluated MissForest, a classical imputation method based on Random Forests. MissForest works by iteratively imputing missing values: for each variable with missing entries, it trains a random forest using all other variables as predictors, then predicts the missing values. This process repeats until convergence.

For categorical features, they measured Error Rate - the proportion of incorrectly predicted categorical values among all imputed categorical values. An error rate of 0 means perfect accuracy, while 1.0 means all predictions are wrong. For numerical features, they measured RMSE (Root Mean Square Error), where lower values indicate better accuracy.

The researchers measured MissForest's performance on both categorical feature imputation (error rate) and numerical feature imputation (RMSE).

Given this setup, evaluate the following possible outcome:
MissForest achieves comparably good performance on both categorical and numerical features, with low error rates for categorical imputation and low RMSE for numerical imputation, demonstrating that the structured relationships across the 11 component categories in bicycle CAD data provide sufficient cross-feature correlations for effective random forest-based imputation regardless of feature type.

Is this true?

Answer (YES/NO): NO